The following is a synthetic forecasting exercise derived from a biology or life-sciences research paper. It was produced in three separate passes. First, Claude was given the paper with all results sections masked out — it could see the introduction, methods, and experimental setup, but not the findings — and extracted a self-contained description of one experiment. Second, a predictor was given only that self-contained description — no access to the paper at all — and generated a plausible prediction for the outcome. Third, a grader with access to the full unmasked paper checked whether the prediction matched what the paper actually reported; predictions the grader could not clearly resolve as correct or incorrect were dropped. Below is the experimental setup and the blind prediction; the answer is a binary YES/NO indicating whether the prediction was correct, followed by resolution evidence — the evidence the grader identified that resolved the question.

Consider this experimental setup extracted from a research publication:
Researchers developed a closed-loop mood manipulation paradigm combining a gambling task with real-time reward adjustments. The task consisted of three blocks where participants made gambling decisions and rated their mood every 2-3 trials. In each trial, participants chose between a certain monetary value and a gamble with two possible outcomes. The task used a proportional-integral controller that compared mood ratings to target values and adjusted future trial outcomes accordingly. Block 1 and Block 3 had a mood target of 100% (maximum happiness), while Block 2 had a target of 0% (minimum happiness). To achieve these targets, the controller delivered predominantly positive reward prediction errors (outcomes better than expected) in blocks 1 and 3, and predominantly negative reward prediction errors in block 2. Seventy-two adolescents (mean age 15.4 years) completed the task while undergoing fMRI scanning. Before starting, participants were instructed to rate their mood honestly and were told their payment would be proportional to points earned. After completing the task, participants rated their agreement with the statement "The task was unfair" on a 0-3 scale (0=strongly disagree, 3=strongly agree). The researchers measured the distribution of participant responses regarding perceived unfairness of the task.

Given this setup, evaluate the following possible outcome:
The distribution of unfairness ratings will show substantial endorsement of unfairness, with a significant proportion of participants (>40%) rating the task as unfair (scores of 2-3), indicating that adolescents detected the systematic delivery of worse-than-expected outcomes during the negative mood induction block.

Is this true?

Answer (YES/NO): NO